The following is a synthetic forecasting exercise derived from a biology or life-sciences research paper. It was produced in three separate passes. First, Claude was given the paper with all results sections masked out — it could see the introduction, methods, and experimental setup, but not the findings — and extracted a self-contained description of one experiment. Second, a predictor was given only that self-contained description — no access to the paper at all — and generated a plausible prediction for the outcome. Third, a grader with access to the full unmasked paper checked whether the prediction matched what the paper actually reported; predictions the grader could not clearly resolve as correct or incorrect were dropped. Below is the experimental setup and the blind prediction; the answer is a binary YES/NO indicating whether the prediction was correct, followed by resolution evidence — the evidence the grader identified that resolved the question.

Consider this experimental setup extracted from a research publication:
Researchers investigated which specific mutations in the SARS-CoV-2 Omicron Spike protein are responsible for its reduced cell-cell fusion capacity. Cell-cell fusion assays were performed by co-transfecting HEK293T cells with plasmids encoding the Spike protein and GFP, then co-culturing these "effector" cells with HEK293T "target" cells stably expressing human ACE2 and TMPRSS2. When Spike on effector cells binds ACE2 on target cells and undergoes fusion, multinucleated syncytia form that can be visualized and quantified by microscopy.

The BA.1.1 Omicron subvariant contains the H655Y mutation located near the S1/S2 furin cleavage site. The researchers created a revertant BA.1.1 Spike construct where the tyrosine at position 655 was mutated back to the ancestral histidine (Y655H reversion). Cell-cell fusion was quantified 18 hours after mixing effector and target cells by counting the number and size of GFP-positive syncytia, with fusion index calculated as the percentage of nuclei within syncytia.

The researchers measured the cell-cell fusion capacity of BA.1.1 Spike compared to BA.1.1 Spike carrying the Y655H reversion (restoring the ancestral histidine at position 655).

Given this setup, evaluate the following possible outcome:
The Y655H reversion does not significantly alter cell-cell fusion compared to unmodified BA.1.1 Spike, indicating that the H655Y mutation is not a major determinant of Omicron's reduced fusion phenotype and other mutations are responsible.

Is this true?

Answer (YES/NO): NO